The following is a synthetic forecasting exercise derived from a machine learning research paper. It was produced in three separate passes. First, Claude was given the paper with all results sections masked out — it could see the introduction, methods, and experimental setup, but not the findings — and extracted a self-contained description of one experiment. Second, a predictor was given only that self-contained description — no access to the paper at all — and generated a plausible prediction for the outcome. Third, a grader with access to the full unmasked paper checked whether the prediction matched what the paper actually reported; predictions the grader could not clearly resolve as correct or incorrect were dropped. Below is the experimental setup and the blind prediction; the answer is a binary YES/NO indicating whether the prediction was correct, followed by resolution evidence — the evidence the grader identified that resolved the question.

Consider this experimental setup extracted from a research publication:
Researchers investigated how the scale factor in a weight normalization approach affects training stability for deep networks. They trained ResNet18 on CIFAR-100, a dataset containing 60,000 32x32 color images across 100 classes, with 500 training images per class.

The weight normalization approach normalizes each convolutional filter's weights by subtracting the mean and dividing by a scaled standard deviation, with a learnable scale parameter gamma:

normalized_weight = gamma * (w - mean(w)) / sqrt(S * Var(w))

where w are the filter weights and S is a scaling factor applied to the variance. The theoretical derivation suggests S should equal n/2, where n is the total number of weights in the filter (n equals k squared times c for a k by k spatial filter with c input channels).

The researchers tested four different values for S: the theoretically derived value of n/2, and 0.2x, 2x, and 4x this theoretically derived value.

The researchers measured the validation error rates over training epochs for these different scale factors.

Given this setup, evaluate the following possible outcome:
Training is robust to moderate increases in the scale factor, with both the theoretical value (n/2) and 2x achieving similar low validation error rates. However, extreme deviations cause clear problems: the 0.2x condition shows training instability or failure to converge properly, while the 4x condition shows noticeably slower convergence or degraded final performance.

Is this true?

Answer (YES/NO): NO